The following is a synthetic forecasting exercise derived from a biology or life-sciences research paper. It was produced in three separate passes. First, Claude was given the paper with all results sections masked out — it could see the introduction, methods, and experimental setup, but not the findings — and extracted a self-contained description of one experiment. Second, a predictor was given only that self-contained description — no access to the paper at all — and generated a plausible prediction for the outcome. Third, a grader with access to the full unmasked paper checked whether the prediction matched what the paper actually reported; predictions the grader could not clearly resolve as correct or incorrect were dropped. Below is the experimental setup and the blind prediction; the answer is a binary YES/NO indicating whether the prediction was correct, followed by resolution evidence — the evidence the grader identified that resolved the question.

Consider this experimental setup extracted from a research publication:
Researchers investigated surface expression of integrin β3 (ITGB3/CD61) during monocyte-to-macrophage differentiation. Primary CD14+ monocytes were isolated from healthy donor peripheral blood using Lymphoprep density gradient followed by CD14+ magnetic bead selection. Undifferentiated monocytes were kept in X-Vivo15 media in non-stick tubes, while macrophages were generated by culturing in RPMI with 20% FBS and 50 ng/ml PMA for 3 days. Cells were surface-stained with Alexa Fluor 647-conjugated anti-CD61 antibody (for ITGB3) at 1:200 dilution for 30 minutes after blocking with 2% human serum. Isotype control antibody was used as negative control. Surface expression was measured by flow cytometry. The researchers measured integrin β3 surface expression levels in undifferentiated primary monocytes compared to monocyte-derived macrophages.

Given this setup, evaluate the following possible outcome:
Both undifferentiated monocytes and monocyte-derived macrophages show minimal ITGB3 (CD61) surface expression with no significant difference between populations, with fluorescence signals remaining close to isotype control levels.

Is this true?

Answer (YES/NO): NO